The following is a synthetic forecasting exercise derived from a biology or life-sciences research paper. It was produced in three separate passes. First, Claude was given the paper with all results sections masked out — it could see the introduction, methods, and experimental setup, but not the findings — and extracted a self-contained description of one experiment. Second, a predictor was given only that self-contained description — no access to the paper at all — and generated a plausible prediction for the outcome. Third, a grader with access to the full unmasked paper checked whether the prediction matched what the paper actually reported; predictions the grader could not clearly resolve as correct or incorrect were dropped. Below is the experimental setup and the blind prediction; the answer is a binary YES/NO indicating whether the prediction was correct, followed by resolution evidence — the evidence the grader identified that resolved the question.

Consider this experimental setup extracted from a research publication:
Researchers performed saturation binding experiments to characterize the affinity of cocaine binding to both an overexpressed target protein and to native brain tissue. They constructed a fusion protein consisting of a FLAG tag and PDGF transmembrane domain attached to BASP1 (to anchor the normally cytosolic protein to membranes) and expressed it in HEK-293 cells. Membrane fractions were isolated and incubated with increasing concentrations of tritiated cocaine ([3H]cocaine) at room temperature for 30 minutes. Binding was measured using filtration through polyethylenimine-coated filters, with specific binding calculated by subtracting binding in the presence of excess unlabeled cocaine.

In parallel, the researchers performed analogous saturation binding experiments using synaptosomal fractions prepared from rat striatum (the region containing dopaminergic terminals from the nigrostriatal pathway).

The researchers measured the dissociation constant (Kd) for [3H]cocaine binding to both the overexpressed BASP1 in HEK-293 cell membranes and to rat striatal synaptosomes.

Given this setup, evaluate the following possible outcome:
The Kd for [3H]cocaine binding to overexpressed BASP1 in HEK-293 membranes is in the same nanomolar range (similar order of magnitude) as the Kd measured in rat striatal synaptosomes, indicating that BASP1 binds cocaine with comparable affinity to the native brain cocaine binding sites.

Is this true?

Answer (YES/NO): YES